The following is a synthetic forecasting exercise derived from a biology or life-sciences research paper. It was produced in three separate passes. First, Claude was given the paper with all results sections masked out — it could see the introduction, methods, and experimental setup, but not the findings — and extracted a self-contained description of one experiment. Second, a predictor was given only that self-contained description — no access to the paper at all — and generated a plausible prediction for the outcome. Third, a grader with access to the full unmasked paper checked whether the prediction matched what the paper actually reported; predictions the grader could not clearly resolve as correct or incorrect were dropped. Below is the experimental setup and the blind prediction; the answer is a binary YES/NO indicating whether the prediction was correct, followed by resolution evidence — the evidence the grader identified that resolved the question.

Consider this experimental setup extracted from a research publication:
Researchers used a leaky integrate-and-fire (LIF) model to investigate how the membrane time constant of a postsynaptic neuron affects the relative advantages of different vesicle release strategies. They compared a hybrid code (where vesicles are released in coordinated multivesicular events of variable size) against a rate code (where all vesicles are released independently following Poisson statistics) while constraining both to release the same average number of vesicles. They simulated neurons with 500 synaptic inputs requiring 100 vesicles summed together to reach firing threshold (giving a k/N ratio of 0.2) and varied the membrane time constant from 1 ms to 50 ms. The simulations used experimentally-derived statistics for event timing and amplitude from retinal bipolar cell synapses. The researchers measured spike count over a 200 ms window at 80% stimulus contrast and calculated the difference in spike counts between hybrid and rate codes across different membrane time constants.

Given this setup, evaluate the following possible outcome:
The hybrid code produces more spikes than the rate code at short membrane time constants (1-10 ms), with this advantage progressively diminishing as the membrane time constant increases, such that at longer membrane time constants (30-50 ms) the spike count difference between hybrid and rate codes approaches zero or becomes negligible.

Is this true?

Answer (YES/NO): YES